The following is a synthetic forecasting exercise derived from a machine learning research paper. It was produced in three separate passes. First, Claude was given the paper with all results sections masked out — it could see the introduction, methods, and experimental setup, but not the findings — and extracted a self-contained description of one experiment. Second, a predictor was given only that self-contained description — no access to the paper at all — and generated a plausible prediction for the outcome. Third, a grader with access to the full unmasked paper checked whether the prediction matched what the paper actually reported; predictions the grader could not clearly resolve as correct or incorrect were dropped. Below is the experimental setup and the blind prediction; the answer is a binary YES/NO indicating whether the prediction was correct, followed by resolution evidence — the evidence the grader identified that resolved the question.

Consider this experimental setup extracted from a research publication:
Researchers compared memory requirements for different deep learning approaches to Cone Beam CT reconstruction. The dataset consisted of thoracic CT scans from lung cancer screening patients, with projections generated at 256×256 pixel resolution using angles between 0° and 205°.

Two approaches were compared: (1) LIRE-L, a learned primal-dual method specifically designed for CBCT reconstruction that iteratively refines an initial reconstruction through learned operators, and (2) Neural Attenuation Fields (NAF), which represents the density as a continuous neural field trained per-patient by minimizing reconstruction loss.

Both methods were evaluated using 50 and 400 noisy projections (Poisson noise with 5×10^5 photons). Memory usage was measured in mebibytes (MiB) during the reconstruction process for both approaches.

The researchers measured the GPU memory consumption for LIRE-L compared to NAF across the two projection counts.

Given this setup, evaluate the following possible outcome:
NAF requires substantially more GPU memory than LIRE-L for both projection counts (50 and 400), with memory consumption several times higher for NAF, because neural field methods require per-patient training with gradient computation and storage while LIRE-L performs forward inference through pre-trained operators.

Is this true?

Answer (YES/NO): NO